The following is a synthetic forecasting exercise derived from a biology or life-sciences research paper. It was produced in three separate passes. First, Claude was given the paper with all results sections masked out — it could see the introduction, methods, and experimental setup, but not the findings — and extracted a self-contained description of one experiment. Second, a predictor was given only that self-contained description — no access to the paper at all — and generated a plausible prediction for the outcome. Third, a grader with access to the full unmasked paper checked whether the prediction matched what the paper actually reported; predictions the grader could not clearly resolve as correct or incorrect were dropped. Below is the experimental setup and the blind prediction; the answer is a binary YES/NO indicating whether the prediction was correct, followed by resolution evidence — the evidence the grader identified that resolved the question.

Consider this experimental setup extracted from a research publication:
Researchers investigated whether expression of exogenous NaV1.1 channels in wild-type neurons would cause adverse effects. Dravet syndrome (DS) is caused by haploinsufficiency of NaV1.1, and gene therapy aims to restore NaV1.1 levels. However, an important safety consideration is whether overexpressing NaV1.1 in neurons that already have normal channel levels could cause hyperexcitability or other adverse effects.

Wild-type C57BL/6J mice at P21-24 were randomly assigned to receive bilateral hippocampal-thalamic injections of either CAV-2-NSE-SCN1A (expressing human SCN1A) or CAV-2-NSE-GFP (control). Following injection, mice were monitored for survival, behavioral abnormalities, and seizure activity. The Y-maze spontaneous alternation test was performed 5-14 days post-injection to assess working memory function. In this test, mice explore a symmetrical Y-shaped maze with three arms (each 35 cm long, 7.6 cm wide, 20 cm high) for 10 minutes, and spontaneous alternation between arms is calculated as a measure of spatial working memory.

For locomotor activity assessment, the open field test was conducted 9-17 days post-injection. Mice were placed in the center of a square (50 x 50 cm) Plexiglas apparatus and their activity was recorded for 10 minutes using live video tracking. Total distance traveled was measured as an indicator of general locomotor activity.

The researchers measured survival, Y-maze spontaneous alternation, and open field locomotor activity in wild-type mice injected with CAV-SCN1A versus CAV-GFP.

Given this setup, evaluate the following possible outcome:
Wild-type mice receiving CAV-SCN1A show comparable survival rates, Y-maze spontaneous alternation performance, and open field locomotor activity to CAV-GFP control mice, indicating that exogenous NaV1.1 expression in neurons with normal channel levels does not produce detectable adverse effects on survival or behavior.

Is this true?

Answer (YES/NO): YES